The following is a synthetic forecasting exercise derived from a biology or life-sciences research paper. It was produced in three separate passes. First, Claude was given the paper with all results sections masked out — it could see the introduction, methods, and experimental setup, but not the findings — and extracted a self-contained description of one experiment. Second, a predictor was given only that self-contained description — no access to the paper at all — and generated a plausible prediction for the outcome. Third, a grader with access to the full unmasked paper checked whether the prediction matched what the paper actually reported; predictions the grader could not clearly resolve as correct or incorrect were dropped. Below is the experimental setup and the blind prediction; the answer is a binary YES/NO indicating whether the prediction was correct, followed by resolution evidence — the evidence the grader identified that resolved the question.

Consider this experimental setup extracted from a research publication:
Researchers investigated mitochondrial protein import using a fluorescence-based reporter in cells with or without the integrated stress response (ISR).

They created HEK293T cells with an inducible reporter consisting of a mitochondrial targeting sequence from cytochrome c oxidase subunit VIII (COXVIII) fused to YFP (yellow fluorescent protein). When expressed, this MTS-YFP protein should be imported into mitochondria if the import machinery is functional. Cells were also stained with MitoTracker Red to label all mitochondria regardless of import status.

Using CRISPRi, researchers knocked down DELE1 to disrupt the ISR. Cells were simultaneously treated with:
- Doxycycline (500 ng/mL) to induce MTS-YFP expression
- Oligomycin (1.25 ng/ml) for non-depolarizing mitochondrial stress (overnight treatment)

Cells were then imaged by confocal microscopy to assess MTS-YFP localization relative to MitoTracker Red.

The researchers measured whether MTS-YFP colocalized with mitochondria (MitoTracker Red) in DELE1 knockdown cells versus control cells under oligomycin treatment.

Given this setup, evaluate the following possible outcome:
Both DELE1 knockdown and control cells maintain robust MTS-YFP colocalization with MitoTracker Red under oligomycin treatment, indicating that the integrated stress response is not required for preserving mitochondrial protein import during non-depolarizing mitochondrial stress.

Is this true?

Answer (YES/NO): NO